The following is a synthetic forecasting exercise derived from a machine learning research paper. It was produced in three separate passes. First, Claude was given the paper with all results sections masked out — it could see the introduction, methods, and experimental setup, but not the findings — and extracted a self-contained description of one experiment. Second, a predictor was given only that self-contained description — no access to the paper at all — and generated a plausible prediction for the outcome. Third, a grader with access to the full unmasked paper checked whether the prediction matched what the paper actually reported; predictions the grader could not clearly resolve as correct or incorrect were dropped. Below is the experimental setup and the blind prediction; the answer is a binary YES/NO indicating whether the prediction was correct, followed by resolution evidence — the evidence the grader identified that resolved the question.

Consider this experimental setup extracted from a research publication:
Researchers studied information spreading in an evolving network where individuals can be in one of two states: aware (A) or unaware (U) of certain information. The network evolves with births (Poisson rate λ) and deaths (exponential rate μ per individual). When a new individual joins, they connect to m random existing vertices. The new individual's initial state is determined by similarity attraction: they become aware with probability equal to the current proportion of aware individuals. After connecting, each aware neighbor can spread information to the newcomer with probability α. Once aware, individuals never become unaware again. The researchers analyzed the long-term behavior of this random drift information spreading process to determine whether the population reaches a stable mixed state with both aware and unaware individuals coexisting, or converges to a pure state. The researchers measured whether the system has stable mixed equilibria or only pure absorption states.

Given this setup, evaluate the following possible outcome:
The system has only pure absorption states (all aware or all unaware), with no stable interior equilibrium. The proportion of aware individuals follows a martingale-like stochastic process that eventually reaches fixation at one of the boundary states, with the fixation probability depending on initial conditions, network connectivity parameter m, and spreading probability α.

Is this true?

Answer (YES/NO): YES